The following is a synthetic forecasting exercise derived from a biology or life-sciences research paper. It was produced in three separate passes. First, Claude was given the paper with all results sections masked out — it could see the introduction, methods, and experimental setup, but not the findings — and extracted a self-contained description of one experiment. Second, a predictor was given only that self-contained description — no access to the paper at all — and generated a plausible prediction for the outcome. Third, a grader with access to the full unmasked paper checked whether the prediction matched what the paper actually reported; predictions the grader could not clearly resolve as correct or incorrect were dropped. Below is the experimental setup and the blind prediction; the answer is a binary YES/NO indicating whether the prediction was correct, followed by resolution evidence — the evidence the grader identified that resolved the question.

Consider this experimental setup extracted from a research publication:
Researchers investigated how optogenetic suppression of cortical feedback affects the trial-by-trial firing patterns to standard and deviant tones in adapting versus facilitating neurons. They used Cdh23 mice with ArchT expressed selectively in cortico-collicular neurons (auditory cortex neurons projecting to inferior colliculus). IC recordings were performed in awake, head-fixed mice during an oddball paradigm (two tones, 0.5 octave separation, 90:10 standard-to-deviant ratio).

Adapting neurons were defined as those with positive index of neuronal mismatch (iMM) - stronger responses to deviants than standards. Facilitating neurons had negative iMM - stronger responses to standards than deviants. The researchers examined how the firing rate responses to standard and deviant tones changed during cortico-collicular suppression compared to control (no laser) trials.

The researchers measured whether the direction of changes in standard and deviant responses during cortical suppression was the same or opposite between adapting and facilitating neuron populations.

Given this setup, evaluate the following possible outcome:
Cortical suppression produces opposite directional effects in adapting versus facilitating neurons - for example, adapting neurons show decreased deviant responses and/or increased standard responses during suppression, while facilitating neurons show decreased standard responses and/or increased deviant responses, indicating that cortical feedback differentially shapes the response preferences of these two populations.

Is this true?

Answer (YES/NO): YES